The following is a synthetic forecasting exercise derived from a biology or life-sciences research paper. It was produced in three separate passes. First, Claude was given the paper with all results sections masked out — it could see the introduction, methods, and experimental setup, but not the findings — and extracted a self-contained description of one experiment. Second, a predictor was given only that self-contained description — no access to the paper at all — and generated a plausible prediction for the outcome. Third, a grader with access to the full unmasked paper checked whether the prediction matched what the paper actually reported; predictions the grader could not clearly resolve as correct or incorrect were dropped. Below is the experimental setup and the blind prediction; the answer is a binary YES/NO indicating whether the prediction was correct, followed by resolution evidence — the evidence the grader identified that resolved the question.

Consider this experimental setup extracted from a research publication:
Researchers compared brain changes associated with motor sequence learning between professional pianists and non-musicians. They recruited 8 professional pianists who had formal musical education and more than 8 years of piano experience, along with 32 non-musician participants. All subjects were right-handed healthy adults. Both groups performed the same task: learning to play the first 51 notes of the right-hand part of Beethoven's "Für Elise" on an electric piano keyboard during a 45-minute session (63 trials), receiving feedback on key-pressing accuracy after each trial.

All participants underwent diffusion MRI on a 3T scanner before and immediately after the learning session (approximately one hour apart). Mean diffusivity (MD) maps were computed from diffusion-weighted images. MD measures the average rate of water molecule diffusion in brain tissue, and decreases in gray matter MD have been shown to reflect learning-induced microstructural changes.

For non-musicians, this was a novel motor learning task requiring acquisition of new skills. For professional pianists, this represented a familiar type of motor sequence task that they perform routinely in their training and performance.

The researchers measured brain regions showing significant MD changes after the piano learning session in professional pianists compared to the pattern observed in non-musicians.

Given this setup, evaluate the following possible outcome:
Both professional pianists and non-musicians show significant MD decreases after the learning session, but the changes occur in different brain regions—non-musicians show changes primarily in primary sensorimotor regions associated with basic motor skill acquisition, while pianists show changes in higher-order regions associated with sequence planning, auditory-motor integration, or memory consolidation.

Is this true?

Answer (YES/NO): NO